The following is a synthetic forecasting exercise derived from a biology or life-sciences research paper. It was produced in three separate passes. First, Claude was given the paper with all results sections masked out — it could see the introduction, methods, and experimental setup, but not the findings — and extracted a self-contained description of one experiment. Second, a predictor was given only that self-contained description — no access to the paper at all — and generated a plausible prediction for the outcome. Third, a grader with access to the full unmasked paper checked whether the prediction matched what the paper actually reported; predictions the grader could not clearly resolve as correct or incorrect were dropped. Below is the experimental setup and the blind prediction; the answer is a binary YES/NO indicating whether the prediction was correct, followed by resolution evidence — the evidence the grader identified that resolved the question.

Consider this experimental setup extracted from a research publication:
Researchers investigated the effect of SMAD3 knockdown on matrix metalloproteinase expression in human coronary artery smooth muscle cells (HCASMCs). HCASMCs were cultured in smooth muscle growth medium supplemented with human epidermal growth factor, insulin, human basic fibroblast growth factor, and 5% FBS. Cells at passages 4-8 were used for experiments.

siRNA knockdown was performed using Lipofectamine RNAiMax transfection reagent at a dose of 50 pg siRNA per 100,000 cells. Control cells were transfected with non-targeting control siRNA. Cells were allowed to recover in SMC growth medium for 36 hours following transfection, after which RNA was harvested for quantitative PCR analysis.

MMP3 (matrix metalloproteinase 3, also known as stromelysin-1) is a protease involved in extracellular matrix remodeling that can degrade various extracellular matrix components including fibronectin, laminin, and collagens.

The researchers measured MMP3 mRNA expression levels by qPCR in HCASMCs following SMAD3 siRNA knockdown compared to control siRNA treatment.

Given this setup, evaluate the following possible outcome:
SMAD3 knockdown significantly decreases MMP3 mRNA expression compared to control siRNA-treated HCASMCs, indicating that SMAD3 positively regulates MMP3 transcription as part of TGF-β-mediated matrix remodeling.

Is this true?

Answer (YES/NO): NO